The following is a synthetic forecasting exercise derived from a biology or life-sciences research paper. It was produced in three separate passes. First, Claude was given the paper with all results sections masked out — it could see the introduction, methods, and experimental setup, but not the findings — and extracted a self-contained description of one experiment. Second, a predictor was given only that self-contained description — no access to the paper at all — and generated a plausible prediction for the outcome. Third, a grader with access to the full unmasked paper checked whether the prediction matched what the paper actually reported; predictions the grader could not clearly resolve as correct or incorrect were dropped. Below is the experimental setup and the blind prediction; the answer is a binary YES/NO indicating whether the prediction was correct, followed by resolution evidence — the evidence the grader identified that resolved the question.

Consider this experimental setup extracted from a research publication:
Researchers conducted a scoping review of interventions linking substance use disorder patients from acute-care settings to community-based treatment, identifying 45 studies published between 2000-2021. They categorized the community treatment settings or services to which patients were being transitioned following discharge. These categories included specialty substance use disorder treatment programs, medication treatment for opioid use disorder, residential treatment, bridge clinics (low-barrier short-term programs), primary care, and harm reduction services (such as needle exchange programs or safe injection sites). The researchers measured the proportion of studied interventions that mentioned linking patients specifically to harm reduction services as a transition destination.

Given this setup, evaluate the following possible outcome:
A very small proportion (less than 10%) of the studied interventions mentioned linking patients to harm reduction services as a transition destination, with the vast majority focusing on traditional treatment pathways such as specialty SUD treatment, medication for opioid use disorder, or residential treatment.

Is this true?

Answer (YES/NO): YES